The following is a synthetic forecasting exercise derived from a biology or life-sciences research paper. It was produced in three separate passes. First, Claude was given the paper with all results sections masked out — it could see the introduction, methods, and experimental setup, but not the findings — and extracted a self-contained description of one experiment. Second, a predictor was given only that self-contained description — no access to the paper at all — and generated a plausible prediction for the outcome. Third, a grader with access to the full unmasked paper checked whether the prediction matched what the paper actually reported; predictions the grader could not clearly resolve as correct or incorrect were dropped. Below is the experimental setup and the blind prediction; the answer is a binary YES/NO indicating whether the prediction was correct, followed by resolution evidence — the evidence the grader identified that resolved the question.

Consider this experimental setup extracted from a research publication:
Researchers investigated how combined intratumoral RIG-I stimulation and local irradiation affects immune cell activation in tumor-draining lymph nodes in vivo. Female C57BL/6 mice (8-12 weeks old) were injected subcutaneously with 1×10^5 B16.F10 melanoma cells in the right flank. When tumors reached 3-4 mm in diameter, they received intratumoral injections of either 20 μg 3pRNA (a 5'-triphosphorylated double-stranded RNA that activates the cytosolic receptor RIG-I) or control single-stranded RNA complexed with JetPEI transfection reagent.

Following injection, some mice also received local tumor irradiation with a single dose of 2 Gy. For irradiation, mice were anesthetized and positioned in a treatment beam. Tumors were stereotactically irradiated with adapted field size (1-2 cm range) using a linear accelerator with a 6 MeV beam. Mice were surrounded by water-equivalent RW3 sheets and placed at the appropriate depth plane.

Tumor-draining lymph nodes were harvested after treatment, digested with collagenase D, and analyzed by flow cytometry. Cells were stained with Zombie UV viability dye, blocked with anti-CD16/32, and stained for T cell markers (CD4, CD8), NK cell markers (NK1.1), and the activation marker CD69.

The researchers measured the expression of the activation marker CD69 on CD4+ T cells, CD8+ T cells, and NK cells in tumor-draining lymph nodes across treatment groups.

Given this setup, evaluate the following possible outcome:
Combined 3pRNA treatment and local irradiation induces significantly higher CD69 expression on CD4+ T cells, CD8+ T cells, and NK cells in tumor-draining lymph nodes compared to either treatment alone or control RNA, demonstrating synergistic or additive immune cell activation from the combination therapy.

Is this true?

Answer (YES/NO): YES